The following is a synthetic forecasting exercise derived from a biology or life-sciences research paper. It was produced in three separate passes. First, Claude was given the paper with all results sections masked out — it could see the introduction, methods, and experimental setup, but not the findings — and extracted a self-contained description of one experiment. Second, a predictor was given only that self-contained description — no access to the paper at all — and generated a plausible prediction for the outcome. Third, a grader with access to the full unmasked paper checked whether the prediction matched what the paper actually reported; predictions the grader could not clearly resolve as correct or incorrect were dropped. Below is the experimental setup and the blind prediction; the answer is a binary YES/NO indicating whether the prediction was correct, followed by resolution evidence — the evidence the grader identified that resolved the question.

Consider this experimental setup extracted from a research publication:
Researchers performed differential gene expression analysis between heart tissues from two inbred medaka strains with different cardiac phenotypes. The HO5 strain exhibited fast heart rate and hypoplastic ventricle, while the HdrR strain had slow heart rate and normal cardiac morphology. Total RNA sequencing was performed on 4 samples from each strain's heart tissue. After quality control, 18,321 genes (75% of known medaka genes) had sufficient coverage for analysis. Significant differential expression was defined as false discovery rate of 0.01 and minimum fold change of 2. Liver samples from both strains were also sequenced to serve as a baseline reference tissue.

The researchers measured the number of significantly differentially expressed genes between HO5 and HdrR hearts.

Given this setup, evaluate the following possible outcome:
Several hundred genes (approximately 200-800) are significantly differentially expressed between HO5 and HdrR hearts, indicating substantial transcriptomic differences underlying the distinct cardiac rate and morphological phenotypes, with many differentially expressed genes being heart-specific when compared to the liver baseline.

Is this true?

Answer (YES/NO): NO